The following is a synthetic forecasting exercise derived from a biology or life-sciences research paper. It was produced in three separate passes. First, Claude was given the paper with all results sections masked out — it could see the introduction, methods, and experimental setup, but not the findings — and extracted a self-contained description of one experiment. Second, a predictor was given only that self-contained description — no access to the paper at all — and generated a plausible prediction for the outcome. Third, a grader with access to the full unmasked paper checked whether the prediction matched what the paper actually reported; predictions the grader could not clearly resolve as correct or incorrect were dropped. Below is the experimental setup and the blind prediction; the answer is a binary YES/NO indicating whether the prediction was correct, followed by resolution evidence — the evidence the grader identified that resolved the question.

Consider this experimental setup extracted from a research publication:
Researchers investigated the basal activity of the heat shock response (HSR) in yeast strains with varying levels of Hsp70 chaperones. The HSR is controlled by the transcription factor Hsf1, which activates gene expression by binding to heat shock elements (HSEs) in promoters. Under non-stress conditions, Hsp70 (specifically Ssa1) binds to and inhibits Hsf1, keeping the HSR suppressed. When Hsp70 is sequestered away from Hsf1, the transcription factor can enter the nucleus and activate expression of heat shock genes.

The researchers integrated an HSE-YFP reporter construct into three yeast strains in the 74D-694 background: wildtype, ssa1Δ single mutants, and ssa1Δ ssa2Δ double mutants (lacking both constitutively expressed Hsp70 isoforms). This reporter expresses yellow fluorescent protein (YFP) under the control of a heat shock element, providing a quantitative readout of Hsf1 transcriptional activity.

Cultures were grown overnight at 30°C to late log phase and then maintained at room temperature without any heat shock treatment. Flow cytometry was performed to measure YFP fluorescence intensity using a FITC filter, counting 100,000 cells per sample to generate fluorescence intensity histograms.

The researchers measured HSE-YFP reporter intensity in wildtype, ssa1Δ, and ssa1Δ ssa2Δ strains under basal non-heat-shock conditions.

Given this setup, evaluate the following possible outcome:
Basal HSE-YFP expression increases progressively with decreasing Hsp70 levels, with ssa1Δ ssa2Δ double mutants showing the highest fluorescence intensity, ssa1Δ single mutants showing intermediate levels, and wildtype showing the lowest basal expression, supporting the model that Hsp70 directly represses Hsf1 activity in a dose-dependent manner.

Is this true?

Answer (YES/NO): NO